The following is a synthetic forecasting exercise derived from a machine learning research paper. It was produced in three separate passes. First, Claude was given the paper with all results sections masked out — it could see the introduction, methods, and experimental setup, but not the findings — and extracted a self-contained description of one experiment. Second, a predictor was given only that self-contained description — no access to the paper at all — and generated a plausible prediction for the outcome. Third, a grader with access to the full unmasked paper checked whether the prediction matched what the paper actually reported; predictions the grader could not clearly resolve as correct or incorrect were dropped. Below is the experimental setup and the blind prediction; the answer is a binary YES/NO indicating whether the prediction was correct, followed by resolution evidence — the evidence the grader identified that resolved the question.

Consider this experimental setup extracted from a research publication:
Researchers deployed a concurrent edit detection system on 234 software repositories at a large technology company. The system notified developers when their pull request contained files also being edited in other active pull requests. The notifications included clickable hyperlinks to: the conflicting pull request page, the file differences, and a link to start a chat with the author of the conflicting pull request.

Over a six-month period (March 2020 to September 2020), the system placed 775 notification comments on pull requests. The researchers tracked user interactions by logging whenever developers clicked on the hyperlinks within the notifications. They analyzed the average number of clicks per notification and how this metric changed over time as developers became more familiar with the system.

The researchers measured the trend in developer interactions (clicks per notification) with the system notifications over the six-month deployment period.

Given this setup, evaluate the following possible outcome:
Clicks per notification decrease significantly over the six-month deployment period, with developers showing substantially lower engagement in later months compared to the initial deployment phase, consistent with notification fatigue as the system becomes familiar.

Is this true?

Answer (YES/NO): NO